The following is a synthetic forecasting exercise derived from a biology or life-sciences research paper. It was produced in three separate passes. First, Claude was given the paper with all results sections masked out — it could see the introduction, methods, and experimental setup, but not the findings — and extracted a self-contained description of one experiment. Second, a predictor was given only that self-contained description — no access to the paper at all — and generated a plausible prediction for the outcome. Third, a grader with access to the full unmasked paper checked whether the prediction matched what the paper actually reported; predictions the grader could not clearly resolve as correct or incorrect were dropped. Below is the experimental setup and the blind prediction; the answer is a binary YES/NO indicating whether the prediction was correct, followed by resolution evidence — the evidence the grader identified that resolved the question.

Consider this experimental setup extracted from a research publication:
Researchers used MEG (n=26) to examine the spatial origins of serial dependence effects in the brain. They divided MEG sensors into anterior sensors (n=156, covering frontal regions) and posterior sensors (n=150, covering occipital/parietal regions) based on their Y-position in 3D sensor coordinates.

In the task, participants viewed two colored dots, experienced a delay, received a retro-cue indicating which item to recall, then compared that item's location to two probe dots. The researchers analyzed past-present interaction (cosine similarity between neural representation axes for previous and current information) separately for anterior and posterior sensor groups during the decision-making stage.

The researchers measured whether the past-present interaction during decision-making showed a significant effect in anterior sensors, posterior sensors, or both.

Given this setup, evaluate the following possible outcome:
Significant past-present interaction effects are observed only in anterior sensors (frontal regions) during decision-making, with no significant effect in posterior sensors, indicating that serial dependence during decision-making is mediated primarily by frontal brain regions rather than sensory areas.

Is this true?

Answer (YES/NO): YES